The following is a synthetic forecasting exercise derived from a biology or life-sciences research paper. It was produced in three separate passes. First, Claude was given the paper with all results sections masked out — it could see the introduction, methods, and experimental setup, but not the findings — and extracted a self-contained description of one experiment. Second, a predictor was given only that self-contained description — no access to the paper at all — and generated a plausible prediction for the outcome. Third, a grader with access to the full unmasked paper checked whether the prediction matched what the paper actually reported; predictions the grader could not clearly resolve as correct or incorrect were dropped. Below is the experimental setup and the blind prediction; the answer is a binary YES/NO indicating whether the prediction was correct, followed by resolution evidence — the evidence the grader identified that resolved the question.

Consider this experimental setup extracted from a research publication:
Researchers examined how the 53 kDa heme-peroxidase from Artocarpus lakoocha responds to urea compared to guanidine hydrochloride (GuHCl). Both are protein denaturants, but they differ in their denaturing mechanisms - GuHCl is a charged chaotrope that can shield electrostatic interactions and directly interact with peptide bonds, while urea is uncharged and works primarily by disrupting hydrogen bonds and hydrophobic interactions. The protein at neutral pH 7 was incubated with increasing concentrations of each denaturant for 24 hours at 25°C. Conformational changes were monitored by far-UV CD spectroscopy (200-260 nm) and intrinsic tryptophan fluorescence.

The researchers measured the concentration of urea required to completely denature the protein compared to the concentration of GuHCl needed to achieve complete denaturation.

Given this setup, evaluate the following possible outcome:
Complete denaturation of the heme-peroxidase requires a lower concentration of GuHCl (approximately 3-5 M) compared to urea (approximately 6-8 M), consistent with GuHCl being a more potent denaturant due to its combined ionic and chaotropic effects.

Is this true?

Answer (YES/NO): YES